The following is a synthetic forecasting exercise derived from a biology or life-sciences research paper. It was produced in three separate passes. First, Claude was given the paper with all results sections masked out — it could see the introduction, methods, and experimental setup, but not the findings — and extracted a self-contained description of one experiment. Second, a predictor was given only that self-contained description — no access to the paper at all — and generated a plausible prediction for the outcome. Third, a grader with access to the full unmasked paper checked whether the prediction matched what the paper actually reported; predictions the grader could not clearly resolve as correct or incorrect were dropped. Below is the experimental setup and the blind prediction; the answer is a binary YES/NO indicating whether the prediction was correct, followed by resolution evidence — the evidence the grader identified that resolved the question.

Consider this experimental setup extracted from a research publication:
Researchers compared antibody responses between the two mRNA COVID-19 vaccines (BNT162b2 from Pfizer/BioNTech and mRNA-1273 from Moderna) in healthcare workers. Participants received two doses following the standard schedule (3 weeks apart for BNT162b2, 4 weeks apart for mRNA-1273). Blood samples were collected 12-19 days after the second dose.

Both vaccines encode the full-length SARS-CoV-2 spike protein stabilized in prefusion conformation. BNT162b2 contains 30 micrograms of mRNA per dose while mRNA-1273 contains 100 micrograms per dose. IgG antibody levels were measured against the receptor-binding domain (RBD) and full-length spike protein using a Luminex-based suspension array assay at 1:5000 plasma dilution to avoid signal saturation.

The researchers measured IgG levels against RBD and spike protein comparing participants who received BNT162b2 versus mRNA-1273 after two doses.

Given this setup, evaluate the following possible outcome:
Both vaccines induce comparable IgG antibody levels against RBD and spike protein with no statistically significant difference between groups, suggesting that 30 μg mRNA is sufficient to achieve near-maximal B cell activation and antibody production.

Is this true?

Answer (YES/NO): NO